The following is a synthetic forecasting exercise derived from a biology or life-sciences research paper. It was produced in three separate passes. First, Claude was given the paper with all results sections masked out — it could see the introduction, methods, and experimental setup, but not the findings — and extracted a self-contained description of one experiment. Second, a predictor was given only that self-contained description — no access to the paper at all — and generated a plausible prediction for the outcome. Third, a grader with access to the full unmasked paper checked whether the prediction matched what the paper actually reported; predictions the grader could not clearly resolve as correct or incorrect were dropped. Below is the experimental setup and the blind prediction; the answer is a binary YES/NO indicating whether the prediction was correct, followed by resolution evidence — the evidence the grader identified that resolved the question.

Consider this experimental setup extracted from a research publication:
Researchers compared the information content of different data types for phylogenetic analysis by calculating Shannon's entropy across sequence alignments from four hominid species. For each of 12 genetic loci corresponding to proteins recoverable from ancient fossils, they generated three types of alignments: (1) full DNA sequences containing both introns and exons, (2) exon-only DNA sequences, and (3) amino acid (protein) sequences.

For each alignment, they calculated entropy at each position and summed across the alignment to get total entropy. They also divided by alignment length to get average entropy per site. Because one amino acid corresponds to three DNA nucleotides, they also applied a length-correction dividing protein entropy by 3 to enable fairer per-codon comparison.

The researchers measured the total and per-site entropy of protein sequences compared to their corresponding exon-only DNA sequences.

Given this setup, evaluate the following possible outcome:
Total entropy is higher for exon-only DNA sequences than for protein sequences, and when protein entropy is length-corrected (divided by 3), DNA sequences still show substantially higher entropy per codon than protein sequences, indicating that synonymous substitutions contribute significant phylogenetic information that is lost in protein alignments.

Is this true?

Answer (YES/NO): NO